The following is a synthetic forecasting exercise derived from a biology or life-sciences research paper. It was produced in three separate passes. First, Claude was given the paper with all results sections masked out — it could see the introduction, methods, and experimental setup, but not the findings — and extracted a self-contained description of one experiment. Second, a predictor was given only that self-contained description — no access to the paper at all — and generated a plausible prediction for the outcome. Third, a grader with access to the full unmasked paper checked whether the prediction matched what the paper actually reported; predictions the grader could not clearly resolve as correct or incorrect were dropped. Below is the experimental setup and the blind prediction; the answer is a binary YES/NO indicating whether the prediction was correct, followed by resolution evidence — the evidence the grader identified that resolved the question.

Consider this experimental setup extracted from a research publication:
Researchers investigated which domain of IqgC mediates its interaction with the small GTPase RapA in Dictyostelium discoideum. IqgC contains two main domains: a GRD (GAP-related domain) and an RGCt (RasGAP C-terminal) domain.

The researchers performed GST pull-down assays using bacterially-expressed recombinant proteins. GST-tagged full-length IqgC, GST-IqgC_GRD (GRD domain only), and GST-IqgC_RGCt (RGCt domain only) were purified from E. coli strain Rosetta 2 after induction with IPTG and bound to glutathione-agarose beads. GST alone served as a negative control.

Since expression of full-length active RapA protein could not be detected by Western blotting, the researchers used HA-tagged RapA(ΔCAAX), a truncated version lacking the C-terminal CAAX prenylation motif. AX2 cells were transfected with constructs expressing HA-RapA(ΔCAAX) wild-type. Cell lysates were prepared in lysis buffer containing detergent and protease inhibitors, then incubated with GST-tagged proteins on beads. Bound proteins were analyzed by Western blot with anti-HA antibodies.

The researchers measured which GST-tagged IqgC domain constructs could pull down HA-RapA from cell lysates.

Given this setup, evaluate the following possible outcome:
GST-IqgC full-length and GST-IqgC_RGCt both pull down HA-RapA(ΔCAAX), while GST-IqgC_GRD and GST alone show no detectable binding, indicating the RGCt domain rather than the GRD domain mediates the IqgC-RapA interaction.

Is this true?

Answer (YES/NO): NO